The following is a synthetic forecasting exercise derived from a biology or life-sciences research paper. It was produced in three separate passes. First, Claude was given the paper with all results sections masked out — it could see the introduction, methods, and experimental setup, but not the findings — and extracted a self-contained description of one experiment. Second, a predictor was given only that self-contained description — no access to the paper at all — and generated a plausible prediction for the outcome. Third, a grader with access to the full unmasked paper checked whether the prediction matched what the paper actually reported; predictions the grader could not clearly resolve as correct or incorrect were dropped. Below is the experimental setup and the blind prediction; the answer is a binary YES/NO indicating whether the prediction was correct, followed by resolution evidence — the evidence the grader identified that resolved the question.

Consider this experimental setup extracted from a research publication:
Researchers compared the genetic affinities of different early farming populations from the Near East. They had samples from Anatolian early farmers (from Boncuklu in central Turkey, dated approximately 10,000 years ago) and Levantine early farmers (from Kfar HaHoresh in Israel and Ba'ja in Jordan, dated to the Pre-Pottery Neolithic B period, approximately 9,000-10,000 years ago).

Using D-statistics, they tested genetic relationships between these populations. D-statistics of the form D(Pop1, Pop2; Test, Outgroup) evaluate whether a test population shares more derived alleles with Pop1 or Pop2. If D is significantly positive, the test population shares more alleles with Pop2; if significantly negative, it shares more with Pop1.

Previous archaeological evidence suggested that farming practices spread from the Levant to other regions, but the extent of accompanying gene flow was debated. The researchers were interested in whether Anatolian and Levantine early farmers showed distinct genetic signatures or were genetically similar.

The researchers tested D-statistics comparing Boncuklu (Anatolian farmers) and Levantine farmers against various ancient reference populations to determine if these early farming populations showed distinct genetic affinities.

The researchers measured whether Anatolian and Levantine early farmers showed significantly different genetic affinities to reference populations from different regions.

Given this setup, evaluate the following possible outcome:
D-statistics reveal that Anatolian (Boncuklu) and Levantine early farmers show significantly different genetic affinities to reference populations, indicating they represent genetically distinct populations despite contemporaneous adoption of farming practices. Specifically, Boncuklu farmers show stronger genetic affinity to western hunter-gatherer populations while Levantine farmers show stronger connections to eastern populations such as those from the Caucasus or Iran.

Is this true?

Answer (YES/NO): NO